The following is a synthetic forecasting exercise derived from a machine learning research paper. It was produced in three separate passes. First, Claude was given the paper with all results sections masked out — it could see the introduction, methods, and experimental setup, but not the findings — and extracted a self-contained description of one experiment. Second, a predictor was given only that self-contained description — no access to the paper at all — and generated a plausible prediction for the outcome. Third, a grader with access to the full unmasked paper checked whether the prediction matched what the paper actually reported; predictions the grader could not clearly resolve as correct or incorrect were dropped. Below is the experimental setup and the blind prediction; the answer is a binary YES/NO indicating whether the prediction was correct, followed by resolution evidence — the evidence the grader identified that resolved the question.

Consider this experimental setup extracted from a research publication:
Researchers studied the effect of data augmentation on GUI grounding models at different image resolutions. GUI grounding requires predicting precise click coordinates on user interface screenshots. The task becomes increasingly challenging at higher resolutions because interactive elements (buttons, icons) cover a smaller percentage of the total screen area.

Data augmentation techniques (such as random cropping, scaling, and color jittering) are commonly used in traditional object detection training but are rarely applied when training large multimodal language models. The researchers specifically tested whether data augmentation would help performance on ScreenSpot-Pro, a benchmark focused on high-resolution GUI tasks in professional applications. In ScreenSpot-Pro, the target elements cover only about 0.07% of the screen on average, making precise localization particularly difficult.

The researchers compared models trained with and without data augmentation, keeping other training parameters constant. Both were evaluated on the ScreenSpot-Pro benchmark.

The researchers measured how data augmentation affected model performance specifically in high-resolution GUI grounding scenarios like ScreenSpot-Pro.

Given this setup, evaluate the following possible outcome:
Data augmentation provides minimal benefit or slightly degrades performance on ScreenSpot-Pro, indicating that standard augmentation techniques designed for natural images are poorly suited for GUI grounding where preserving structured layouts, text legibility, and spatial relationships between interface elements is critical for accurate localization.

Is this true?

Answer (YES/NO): NO